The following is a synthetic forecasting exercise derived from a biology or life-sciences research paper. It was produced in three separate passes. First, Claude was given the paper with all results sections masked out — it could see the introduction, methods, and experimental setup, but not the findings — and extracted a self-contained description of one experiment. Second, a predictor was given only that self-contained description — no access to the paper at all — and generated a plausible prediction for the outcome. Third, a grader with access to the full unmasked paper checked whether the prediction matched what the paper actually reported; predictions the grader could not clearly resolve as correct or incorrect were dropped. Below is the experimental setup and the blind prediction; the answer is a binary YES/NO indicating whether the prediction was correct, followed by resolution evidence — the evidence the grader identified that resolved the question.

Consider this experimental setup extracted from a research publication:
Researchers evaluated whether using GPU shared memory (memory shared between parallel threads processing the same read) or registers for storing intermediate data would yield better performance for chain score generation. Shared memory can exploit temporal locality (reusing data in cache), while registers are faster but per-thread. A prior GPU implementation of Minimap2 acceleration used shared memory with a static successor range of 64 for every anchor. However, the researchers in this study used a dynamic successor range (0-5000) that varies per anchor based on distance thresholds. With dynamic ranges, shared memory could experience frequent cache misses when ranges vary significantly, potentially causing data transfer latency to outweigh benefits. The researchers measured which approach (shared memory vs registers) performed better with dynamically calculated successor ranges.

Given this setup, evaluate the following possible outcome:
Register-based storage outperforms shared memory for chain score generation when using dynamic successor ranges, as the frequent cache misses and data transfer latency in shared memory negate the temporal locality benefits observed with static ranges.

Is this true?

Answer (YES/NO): YES